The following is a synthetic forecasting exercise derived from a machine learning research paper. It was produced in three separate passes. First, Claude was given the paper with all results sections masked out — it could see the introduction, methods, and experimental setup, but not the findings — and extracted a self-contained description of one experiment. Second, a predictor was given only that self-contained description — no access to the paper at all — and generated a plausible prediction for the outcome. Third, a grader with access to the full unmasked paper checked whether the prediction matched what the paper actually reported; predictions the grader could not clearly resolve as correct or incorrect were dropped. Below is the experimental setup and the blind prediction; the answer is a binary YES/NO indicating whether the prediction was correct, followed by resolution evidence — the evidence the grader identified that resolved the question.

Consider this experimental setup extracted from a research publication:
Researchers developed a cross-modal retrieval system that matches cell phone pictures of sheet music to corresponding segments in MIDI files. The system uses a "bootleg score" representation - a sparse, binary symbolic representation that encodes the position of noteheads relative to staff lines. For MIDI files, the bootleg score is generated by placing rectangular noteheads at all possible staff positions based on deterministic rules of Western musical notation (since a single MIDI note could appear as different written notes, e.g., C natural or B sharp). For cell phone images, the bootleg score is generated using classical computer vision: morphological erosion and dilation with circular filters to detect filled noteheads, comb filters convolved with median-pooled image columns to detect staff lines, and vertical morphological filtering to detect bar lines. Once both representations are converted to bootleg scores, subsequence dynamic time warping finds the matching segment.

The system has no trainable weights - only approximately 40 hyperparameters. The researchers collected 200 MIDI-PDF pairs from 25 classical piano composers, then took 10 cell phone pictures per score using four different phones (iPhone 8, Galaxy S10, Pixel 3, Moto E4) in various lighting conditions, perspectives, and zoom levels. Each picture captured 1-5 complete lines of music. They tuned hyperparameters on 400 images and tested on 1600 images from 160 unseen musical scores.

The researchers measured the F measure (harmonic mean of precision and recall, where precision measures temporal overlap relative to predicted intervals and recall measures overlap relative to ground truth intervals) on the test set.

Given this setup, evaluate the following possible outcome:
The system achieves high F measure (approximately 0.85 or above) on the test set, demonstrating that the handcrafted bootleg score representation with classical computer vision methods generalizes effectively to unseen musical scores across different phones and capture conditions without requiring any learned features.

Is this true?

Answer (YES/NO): YES